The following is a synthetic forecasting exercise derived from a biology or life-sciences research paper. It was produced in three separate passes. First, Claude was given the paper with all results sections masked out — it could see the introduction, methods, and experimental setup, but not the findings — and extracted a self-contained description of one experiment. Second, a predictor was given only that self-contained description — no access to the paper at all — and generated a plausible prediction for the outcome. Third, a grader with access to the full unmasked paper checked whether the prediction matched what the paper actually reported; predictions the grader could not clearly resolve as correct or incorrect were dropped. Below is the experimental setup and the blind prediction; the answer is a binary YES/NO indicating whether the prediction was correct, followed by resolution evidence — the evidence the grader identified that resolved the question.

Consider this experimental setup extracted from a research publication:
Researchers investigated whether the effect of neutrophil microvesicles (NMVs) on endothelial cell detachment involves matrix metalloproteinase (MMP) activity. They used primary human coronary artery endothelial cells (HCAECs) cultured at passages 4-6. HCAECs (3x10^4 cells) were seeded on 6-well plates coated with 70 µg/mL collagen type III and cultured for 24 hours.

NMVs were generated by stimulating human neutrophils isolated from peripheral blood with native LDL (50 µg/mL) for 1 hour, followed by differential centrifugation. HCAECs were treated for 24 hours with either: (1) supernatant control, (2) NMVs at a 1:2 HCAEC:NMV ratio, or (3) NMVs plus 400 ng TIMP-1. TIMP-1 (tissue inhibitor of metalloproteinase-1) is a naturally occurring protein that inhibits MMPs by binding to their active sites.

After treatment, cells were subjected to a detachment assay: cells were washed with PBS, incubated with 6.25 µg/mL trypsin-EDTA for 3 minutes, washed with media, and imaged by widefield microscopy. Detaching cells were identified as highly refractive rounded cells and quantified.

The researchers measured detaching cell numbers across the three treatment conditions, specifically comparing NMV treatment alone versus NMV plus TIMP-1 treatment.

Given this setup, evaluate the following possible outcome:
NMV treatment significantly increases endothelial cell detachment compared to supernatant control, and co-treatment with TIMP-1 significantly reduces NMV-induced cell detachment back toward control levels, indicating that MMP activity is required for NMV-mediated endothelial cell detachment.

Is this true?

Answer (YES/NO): YES